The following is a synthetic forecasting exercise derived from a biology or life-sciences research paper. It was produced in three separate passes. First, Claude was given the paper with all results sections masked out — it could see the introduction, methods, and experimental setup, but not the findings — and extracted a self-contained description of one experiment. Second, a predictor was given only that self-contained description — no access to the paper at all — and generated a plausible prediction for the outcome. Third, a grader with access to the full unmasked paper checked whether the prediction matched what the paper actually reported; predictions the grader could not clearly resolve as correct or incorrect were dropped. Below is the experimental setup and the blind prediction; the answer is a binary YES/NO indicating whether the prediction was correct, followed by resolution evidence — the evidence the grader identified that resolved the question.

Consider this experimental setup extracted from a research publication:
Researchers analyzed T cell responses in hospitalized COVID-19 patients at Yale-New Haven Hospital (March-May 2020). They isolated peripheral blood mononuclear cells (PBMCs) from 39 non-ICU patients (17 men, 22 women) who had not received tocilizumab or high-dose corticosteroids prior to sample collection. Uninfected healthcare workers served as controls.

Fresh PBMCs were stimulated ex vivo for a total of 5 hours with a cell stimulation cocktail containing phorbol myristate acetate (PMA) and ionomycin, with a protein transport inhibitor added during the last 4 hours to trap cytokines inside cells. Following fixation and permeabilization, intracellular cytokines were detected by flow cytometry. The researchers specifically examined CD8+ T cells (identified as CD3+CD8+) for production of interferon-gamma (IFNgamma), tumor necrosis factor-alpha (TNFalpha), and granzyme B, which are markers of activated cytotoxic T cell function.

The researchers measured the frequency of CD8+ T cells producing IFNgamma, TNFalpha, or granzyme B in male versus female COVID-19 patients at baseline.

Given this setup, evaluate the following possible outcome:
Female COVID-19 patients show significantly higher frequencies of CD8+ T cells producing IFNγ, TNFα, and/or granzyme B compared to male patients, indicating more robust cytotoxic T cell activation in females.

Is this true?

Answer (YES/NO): NO